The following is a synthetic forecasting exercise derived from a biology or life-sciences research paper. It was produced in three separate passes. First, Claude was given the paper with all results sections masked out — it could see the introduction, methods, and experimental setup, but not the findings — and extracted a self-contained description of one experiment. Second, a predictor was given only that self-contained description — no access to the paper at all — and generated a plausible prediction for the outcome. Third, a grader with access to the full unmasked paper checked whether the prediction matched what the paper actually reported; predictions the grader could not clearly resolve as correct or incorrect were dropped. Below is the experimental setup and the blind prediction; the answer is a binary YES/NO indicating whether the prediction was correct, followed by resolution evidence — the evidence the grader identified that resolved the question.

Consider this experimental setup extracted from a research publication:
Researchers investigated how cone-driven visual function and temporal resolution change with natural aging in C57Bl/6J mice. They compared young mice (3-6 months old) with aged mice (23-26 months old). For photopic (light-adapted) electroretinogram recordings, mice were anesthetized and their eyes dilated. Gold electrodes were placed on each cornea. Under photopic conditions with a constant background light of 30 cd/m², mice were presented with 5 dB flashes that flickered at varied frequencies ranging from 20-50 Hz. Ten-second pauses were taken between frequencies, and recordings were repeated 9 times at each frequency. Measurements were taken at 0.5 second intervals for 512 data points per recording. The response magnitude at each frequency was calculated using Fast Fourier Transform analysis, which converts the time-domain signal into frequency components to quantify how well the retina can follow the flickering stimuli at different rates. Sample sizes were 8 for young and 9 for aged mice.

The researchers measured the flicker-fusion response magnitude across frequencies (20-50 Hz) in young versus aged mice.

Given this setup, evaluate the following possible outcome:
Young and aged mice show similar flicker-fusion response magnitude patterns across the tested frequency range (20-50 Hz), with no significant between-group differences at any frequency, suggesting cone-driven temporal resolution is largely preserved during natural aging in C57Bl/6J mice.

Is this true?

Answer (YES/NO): NO